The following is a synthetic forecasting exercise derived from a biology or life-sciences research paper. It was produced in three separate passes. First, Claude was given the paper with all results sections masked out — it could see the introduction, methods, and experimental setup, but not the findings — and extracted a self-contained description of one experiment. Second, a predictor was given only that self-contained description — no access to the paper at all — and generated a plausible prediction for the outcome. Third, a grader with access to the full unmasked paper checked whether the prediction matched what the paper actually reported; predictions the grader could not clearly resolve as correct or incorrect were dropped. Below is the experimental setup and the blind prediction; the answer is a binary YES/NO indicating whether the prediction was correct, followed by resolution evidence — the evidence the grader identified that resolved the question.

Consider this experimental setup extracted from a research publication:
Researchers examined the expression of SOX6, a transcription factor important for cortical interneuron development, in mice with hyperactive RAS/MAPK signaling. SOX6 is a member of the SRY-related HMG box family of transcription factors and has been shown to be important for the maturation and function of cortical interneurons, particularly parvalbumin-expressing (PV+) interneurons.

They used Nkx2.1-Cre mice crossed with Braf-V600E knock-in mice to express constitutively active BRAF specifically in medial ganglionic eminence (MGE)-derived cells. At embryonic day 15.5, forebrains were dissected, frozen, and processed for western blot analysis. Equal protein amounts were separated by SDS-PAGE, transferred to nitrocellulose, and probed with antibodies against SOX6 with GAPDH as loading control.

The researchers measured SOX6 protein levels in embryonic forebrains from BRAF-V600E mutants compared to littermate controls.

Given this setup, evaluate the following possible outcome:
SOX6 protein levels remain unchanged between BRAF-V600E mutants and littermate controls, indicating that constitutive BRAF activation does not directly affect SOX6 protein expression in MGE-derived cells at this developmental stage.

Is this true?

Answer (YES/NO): NO